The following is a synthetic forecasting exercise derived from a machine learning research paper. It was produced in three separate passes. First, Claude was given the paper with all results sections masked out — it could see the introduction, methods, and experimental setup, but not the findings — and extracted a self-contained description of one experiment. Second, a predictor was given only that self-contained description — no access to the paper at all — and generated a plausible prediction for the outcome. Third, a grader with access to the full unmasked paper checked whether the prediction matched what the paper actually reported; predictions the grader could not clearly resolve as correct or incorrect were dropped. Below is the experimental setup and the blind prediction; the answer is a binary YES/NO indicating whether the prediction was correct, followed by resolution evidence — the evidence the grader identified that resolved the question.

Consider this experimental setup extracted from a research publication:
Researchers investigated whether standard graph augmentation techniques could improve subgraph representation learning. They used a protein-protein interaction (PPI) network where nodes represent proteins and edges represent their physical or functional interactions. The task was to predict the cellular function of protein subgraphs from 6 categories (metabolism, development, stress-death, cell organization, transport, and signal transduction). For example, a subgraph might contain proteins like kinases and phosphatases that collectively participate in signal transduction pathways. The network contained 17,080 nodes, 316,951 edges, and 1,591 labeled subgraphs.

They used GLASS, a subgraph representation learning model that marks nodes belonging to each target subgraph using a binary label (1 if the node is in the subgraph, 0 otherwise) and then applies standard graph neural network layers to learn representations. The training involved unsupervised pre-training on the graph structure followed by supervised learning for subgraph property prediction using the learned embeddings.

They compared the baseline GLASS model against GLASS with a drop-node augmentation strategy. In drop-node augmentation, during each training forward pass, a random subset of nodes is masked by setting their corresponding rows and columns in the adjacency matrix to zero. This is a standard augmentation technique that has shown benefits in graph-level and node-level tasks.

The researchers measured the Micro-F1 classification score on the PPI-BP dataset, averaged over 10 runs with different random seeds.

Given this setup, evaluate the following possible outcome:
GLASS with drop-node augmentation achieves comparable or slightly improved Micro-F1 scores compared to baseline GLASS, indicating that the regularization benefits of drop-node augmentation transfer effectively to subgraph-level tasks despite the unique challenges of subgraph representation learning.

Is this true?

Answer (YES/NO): NO